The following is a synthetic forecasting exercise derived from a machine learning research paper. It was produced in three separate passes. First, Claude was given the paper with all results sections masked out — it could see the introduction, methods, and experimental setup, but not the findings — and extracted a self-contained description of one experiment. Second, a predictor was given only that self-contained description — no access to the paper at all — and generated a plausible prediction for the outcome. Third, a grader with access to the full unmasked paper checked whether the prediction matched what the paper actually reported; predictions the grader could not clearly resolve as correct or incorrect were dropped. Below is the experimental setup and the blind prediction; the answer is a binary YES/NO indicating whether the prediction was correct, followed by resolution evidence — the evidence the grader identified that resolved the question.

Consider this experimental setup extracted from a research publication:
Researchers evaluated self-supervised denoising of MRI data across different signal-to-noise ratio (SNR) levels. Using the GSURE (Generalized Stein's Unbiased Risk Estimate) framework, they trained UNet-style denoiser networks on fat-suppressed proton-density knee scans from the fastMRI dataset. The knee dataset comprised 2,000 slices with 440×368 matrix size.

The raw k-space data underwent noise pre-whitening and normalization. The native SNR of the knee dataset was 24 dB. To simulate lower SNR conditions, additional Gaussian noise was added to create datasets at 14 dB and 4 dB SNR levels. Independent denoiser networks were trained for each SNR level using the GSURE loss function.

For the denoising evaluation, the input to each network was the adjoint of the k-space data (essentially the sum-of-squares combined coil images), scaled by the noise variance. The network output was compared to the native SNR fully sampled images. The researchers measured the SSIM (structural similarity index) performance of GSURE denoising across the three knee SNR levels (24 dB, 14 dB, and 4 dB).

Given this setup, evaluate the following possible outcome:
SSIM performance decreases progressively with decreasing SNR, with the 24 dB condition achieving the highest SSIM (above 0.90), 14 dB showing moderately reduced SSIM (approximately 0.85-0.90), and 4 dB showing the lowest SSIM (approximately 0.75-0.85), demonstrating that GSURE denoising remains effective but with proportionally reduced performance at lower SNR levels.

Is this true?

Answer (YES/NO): NO